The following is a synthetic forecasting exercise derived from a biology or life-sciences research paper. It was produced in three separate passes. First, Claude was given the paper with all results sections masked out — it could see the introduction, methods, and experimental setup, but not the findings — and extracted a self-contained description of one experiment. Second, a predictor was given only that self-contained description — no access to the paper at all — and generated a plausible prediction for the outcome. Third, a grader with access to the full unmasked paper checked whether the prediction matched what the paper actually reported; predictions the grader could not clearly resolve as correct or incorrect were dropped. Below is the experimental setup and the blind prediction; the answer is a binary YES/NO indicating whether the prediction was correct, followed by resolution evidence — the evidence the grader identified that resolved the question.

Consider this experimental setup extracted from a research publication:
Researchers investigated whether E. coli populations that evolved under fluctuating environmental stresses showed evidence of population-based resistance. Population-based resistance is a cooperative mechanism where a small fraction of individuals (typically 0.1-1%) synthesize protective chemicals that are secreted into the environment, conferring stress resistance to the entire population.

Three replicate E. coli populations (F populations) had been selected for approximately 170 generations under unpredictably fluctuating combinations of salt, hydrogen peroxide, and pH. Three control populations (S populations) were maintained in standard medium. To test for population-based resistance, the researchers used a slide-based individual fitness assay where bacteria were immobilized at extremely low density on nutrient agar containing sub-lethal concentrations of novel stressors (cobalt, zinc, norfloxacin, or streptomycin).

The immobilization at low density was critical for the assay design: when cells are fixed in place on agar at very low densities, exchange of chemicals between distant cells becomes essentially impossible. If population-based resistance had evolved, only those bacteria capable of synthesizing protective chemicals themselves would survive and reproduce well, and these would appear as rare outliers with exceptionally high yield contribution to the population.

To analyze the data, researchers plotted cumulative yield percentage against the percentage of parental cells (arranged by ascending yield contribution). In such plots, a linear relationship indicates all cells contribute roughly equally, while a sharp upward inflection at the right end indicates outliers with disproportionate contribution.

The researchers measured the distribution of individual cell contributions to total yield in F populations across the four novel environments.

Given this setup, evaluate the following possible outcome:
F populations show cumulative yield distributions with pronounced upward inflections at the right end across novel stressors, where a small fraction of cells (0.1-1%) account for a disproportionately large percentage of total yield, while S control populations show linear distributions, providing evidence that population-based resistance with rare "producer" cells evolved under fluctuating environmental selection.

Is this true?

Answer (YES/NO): NO